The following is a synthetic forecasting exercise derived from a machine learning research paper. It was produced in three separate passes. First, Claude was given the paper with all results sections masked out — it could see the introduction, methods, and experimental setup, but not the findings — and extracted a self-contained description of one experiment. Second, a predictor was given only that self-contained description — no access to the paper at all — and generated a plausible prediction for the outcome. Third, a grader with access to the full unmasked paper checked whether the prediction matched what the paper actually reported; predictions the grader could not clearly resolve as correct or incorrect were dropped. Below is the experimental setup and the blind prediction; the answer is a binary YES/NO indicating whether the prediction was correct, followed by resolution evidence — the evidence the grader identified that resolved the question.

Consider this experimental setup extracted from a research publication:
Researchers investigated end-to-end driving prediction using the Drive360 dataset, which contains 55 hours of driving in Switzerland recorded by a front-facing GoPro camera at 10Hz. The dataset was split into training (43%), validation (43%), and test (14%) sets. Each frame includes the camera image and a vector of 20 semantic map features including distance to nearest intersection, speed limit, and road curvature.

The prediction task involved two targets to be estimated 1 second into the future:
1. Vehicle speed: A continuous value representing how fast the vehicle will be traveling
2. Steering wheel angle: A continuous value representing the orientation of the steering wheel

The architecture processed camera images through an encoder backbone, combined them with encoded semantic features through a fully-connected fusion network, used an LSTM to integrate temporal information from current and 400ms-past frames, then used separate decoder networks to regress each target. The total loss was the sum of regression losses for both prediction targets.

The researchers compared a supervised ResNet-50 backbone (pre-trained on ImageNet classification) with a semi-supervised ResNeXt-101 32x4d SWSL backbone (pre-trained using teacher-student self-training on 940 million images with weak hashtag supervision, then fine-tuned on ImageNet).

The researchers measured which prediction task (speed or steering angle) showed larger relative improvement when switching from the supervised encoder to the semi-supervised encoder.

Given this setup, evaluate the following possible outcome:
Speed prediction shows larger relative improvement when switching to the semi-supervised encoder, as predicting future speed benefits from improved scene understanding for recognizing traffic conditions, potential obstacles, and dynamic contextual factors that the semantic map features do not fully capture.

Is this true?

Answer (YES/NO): YES